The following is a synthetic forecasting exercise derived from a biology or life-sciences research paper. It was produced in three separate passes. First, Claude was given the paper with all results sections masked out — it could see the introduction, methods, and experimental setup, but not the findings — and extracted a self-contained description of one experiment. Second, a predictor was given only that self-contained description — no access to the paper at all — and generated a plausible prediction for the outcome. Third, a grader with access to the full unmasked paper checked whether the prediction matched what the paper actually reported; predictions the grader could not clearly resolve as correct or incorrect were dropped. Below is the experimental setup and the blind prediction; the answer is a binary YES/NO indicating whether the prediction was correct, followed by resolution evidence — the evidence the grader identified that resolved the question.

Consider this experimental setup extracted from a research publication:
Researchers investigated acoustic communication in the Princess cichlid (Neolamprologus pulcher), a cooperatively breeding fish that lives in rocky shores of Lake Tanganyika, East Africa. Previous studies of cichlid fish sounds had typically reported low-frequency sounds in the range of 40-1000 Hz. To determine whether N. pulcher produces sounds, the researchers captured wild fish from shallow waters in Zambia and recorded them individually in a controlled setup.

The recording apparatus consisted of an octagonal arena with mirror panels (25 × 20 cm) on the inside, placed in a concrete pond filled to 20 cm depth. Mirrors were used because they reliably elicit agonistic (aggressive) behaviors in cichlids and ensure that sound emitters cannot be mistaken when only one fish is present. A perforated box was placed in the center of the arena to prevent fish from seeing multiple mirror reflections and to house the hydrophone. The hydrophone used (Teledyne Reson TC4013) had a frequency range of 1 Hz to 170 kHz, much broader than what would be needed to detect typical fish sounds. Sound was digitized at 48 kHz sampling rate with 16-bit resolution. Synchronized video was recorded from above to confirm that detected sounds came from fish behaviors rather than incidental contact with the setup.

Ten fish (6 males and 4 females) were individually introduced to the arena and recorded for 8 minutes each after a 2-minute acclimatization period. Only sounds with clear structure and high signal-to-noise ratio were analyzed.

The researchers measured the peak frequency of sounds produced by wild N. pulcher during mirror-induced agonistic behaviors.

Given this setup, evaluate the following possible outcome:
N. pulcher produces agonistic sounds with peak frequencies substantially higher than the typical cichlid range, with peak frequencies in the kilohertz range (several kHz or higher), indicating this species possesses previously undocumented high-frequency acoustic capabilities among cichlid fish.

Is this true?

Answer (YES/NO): NO